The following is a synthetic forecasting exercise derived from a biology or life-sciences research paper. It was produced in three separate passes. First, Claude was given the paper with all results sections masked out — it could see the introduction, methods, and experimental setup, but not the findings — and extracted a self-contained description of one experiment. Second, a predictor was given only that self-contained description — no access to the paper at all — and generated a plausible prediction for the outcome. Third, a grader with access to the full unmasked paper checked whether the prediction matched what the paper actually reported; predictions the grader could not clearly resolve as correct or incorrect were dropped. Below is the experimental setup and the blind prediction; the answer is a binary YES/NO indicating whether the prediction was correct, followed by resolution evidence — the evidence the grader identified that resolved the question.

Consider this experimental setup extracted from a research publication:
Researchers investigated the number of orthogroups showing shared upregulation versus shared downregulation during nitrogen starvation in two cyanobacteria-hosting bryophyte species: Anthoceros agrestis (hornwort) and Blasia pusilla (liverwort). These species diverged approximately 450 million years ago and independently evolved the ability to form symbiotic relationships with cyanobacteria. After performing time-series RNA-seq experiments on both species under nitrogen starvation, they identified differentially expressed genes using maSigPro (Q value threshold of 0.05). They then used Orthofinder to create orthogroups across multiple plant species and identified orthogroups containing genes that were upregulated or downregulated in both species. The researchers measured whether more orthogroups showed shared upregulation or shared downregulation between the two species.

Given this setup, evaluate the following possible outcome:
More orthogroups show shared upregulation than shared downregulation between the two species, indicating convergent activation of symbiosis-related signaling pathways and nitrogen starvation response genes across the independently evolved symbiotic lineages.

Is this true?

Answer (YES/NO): YES